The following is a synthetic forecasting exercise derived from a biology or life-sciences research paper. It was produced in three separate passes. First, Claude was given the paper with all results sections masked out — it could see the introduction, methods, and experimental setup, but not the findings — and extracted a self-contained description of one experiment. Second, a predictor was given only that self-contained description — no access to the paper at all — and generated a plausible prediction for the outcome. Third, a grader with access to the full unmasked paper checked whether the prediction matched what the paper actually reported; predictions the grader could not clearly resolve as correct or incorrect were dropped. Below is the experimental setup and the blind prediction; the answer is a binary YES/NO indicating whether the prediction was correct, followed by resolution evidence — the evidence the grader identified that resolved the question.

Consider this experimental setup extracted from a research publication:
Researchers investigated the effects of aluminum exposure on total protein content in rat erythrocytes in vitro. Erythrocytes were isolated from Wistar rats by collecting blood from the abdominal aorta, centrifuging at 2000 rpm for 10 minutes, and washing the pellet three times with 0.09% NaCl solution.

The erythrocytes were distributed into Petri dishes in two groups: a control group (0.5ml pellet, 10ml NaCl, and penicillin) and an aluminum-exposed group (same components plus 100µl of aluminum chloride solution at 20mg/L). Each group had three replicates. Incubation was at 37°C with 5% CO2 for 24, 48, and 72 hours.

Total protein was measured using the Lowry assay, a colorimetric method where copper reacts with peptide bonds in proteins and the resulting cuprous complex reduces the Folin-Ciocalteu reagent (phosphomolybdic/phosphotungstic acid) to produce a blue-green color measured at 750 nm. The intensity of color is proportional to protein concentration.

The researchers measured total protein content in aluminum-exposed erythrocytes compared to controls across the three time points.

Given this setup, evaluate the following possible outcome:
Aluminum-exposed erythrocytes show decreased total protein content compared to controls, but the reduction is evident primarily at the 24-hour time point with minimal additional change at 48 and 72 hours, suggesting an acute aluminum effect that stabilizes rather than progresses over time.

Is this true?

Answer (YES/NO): NO